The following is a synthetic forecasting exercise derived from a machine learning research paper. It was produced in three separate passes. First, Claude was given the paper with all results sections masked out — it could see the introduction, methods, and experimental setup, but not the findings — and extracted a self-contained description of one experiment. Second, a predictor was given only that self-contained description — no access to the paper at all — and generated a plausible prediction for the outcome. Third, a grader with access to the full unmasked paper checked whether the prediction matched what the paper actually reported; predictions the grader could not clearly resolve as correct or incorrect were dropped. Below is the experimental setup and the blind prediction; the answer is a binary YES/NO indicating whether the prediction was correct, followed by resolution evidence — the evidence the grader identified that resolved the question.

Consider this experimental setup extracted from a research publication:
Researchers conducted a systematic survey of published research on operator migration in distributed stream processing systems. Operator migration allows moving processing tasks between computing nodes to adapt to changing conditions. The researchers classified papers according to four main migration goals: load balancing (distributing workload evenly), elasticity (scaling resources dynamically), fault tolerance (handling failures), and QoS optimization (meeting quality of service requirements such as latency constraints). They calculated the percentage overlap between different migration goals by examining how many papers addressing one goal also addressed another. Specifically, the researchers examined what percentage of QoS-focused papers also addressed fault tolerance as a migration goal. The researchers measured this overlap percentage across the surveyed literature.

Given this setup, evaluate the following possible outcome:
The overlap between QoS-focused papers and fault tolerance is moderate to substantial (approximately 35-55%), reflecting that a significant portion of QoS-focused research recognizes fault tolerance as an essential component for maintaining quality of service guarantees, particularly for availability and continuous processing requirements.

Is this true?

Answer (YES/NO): NO